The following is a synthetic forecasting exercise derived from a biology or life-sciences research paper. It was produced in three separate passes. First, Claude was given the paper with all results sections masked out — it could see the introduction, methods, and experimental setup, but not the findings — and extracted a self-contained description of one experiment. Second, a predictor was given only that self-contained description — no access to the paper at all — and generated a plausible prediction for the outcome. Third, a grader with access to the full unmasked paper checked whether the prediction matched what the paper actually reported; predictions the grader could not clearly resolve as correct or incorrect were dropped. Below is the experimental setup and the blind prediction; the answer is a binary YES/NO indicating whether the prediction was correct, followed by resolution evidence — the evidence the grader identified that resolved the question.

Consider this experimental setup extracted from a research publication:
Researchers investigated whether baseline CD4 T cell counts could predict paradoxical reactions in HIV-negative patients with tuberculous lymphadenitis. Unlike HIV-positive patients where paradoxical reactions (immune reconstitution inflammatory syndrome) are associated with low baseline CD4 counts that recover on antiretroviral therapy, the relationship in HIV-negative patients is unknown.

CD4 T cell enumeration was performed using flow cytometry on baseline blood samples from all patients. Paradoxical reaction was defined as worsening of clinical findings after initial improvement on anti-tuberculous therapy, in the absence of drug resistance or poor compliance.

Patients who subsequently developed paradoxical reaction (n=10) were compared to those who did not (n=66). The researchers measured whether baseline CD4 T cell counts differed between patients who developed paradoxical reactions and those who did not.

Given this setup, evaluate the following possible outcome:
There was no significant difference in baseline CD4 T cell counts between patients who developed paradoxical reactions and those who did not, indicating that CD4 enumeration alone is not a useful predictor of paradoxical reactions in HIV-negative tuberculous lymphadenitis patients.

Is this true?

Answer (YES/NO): YES